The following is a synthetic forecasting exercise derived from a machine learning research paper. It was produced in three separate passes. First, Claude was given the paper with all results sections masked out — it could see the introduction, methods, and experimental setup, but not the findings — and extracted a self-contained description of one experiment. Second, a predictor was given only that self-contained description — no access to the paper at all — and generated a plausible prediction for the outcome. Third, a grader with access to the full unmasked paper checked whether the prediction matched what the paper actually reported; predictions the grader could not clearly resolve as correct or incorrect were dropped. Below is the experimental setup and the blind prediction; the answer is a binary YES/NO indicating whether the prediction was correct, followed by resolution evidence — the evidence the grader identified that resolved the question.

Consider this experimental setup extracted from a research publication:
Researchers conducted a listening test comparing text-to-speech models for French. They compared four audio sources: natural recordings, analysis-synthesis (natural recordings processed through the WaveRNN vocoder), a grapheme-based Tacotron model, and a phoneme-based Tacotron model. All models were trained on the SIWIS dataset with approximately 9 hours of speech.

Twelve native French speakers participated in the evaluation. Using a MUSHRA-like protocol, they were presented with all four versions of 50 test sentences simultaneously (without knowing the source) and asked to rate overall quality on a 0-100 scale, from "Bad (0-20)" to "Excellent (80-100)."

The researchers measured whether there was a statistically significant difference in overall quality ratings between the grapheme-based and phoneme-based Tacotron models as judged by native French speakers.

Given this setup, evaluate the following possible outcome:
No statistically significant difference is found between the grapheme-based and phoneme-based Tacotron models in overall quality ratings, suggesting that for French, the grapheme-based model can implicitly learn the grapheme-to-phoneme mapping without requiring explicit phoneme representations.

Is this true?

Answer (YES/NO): YES